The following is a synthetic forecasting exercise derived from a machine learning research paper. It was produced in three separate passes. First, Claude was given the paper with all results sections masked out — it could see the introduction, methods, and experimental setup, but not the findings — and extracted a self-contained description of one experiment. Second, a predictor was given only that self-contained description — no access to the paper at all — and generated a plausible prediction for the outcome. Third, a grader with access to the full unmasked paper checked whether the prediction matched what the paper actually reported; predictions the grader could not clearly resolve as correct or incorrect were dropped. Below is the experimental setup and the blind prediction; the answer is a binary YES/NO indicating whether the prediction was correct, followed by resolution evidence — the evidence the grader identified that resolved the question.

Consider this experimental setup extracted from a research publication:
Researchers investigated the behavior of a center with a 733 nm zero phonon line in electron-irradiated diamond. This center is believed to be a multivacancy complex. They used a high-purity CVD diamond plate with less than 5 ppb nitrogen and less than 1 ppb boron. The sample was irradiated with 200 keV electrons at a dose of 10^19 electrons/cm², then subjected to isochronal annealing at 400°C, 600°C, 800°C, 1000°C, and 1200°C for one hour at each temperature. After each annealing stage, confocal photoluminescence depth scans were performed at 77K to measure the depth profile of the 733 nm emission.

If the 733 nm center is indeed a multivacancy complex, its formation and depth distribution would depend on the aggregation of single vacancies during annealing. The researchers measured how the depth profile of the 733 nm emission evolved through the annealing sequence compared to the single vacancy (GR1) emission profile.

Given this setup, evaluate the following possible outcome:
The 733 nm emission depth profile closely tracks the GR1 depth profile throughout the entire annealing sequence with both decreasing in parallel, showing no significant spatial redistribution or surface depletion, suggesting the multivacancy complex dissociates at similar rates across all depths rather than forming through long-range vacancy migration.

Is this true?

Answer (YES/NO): NO